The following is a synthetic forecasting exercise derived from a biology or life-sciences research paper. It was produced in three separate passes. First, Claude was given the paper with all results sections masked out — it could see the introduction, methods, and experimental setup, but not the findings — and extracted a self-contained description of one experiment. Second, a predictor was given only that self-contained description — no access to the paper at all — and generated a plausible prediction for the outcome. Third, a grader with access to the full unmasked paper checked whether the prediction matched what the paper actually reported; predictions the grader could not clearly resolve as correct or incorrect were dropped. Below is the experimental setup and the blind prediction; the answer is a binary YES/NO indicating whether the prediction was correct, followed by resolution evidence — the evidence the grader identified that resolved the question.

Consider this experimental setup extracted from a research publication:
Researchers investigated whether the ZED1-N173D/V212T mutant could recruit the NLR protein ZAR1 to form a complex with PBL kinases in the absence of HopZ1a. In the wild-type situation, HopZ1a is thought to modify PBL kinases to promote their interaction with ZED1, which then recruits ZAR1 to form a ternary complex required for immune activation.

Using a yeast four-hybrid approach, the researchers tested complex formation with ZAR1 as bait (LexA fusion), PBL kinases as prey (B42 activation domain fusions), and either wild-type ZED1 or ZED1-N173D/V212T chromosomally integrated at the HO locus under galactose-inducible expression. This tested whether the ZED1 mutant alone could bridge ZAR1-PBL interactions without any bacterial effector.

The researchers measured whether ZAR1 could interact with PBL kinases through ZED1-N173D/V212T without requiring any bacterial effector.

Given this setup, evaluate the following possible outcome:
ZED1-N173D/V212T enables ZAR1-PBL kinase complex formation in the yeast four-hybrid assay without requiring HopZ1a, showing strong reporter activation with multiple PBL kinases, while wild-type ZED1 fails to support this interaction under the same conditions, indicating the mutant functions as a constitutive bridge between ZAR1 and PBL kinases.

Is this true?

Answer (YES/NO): YES